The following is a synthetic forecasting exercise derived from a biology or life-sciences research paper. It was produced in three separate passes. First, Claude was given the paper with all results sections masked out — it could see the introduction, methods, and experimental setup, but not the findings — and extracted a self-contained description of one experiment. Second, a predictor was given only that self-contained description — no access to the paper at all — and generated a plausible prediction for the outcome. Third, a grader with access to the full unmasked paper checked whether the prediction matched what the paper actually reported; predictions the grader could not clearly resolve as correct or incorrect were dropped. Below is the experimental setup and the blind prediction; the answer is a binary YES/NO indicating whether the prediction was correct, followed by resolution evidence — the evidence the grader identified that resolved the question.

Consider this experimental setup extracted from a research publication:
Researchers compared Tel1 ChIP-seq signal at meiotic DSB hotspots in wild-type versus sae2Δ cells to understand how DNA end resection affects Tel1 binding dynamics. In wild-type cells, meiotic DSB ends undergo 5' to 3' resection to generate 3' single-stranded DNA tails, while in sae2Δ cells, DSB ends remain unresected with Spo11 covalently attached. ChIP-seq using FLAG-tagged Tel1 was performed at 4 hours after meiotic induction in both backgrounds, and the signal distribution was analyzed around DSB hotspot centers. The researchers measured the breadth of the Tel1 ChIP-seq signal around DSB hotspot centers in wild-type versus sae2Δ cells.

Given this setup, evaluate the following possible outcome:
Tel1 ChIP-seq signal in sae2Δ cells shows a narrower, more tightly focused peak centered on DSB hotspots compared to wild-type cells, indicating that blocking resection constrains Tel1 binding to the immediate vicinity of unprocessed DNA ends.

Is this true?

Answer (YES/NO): YES